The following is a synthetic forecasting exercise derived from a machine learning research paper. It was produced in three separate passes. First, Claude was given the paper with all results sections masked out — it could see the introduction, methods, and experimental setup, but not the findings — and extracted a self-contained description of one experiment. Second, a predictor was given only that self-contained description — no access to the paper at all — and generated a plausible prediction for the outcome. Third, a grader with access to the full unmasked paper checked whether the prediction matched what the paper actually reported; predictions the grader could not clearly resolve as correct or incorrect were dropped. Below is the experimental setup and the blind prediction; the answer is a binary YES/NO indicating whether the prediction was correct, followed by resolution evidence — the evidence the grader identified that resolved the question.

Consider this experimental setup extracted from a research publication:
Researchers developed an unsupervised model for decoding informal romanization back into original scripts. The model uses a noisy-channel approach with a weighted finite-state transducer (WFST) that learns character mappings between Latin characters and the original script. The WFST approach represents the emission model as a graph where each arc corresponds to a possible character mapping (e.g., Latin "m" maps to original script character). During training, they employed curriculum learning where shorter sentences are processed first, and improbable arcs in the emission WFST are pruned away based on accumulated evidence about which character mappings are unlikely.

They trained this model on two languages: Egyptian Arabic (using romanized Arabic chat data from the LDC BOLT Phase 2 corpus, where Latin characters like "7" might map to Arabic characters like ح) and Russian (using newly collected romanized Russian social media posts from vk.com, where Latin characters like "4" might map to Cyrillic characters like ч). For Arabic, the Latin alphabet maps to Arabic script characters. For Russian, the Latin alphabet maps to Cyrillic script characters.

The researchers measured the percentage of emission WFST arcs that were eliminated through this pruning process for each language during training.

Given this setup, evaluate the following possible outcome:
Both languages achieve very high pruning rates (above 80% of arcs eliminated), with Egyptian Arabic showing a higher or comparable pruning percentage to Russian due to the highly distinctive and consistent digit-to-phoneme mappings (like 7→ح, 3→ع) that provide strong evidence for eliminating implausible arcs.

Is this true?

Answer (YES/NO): NO